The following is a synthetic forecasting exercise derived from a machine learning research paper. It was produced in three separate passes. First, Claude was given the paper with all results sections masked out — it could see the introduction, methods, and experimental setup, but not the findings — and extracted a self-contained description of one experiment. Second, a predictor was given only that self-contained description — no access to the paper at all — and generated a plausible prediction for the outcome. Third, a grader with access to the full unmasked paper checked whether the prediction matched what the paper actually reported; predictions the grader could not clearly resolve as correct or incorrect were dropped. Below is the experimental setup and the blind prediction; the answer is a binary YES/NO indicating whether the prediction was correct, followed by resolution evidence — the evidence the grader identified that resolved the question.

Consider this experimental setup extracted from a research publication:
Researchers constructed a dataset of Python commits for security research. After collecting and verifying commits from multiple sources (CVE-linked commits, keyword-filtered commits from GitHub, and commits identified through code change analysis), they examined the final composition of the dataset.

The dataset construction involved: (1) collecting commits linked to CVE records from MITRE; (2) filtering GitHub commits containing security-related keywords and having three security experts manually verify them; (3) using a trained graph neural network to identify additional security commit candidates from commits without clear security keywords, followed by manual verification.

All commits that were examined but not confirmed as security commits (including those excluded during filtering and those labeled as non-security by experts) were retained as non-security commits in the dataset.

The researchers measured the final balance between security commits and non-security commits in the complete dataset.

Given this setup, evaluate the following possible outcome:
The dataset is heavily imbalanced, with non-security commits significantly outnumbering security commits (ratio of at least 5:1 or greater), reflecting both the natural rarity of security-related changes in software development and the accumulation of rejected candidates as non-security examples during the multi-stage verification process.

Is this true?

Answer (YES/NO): NO